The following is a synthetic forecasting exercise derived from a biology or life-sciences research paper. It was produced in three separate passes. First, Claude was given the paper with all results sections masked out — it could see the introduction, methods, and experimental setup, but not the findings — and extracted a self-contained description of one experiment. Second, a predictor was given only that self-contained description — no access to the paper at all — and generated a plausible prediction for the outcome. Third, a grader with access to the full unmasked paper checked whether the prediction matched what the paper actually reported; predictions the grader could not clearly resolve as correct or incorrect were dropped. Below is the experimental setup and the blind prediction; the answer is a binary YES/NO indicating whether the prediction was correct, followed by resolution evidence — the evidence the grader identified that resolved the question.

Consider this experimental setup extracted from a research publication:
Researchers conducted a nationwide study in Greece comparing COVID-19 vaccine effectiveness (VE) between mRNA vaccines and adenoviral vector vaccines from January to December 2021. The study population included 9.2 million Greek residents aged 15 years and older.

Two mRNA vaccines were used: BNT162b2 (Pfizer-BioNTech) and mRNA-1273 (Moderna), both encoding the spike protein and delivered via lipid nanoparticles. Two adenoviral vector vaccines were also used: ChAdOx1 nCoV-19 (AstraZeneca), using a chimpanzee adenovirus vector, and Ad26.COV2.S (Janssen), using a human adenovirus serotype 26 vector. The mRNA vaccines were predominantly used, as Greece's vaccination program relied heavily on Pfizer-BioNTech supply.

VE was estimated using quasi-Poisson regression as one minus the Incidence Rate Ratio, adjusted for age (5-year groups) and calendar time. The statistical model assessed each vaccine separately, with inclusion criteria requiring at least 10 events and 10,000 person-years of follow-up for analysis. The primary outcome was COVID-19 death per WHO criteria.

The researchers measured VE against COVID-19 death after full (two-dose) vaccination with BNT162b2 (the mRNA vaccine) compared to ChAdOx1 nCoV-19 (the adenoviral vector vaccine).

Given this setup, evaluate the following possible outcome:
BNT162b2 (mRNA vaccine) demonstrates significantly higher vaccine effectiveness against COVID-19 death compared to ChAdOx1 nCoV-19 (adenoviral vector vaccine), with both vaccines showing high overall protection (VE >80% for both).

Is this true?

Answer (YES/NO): NO